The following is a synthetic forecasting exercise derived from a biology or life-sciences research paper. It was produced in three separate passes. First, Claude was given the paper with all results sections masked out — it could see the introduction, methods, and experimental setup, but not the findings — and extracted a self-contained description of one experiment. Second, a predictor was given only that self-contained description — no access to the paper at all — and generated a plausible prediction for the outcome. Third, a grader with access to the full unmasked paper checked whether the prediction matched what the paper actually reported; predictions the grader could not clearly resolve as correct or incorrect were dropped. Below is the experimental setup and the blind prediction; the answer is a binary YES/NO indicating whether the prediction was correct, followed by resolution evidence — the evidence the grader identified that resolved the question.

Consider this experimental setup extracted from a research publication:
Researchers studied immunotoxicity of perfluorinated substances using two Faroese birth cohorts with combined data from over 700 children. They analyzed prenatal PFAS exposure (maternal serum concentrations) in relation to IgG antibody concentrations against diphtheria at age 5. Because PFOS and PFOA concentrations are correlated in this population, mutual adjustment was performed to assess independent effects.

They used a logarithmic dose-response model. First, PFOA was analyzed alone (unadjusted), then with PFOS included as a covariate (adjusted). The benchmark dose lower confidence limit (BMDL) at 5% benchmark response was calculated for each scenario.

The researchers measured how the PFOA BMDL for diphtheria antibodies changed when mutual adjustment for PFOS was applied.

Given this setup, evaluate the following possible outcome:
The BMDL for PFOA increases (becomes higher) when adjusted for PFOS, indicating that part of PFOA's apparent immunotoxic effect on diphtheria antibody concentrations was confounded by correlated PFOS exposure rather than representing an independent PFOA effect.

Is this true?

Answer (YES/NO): NO